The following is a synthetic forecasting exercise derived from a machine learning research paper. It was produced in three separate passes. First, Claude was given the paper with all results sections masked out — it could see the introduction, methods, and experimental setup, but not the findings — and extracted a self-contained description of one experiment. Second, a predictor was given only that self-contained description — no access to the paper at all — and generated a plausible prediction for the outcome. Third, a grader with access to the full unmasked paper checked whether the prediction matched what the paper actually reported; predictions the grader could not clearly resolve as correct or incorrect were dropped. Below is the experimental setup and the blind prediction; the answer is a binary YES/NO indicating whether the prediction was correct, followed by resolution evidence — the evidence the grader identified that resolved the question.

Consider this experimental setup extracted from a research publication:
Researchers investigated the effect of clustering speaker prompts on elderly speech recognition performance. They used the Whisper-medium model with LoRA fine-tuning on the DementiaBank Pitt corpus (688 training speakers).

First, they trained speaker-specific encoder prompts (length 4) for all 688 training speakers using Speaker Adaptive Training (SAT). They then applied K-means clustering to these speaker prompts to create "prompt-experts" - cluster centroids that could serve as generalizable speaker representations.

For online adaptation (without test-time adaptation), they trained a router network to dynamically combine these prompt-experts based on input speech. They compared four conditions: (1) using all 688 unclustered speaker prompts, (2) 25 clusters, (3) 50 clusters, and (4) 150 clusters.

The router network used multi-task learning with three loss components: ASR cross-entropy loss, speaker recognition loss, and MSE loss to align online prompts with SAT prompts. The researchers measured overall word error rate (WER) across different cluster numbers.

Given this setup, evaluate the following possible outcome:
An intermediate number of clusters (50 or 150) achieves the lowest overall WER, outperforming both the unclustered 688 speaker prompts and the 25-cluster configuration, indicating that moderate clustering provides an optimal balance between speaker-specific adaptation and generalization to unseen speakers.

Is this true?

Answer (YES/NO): NO